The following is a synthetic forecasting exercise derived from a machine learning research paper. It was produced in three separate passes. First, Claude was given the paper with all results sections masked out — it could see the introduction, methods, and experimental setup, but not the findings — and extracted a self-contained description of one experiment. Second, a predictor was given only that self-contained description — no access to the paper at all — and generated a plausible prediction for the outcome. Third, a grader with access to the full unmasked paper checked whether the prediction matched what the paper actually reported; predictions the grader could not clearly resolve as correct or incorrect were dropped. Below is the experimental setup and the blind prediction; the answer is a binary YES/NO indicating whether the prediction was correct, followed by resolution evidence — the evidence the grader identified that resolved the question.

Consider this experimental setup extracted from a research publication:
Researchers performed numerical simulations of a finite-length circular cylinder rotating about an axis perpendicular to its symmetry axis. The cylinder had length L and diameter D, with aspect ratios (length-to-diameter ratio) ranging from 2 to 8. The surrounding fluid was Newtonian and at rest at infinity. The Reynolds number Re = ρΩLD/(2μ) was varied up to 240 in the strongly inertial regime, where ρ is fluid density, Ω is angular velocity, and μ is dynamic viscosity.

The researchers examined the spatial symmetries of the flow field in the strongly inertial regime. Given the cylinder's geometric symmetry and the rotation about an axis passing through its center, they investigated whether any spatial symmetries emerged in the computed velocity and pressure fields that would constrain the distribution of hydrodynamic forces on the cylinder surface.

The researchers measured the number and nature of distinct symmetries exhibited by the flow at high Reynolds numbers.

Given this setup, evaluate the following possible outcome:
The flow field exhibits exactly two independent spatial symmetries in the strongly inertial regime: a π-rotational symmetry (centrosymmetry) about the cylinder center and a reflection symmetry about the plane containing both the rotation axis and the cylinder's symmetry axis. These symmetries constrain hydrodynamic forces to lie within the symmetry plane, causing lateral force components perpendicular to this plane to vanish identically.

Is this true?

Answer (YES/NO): NO